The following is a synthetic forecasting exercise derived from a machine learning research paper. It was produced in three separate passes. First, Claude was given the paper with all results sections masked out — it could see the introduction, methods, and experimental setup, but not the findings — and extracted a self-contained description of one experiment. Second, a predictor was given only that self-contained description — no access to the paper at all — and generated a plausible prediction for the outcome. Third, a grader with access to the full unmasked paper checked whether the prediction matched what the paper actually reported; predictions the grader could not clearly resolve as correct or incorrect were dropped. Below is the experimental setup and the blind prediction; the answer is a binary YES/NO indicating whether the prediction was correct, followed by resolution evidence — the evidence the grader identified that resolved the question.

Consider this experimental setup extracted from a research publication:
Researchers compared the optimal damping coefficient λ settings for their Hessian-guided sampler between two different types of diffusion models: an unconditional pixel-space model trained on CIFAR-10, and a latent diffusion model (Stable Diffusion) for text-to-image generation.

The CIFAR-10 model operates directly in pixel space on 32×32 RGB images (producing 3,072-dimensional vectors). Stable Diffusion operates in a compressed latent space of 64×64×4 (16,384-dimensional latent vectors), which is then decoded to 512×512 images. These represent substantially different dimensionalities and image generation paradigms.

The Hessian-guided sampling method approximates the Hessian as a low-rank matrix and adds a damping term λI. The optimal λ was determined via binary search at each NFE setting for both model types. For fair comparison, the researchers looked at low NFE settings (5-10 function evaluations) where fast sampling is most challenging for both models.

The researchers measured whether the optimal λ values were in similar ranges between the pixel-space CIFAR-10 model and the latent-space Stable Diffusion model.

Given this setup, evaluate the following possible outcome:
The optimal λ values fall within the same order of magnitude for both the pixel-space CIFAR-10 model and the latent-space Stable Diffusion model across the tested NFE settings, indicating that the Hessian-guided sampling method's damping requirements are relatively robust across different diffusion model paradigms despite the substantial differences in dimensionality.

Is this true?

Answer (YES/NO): YES